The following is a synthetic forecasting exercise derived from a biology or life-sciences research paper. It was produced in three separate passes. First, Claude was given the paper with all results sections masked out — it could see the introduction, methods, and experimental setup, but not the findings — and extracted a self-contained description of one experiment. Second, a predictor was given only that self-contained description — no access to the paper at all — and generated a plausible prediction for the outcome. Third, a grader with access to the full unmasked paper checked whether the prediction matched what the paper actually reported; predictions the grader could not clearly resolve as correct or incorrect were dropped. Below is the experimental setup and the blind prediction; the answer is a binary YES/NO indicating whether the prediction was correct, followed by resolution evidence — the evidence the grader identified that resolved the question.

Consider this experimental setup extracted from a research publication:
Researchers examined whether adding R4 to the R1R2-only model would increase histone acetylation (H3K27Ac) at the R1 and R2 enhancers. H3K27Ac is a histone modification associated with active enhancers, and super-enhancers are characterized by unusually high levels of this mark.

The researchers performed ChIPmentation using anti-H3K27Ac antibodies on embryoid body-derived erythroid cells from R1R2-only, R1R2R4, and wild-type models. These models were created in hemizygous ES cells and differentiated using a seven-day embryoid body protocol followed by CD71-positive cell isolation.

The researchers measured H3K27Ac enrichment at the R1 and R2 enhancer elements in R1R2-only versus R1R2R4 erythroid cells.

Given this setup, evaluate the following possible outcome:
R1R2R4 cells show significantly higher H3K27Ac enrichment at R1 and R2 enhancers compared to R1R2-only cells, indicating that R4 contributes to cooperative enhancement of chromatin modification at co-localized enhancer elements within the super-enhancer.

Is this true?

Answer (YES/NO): YES